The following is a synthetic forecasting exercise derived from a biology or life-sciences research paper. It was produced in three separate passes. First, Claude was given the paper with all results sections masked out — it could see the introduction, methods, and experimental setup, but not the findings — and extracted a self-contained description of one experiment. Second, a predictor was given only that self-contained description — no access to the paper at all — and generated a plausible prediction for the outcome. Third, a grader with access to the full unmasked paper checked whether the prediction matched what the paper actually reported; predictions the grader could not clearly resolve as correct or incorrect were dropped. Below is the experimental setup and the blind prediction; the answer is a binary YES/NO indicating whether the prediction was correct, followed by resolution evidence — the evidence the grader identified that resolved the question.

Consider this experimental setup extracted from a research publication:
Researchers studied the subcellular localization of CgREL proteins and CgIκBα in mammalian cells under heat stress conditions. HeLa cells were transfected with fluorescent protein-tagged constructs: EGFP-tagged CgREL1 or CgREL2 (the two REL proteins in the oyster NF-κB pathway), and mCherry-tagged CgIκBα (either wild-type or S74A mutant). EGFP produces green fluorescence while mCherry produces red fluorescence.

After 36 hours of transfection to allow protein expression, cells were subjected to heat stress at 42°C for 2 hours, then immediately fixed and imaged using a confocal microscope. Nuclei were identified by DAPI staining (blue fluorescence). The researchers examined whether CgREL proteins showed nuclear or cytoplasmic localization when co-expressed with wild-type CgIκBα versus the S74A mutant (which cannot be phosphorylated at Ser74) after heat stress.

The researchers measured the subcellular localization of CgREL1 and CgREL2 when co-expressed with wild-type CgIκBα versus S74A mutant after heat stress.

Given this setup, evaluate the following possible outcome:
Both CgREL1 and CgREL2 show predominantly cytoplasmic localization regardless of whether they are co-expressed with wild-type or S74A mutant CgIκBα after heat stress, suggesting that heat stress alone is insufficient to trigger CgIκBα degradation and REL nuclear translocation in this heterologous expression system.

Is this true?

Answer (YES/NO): NO